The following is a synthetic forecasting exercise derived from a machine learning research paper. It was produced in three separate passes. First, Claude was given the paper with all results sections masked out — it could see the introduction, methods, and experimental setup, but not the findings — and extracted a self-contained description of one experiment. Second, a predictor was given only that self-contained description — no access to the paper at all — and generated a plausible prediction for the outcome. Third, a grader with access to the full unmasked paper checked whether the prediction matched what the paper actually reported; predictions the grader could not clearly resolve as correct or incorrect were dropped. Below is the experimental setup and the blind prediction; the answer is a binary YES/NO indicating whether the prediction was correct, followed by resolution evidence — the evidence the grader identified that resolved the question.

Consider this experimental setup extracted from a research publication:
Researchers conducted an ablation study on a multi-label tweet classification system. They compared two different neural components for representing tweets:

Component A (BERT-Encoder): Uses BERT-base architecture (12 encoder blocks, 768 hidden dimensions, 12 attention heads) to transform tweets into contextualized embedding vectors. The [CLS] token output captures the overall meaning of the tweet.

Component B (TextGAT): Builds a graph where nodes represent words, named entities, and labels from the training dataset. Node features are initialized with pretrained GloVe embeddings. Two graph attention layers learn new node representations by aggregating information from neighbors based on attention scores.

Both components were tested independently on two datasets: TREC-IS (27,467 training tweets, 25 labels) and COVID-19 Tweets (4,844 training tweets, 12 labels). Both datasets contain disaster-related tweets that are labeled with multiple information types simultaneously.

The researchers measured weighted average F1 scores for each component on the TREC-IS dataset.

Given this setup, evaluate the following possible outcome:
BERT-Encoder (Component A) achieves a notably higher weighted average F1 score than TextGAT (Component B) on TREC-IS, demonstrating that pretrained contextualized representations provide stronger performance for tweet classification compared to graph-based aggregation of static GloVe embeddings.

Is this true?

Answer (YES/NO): YES